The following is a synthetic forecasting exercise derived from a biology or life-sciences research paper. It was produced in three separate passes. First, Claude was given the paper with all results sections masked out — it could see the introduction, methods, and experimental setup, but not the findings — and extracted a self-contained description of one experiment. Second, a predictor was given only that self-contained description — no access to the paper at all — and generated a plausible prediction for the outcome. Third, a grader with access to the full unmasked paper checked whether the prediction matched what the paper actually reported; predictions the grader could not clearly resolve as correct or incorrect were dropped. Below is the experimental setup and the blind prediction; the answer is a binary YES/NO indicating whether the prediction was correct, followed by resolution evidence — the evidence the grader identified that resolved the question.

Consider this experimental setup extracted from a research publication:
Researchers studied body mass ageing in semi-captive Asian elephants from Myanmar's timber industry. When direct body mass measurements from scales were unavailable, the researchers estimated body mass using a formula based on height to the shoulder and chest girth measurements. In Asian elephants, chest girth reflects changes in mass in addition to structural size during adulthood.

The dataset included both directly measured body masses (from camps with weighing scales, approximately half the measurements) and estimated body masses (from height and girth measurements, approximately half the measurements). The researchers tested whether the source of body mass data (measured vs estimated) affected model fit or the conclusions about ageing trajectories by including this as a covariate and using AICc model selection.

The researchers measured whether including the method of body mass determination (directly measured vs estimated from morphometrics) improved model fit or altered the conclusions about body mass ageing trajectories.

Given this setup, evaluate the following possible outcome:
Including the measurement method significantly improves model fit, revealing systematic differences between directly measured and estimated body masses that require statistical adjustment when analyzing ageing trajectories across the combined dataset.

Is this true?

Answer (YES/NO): NO